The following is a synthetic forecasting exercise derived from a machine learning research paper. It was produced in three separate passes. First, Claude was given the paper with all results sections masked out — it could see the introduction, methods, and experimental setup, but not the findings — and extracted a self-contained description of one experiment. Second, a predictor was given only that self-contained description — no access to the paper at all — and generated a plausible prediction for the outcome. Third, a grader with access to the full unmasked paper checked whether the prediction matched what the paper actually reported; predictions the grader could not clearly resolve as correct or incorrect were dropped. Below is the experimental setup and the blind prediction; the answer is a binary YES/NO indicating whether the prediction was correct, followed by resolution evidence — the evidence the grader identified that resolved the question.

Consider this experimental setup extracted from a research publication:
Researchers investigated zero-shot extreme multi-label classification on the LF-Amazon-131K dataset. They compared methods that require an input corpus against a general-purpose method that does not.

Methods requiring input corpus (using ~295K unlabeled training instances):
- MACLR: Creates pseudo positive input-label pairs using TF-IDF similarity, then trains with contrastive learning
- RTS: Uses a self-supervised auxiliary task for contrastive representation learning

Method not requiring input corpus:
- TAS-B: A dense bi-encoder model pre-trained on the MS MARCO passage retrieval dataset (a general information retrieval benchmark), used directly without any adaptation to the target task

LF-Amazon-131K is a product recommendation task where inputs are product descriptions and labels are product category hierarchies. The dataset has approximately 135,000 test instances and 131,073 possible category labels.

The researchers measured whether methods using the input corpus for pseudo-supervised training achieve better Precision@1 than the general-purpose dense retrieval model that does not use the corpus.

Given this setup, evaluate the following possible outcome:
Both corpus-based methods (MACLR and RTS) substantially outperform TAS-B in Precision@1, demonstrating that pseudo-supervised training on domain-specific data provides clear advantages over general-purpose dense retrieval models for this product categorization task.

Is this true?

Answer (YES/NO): NO